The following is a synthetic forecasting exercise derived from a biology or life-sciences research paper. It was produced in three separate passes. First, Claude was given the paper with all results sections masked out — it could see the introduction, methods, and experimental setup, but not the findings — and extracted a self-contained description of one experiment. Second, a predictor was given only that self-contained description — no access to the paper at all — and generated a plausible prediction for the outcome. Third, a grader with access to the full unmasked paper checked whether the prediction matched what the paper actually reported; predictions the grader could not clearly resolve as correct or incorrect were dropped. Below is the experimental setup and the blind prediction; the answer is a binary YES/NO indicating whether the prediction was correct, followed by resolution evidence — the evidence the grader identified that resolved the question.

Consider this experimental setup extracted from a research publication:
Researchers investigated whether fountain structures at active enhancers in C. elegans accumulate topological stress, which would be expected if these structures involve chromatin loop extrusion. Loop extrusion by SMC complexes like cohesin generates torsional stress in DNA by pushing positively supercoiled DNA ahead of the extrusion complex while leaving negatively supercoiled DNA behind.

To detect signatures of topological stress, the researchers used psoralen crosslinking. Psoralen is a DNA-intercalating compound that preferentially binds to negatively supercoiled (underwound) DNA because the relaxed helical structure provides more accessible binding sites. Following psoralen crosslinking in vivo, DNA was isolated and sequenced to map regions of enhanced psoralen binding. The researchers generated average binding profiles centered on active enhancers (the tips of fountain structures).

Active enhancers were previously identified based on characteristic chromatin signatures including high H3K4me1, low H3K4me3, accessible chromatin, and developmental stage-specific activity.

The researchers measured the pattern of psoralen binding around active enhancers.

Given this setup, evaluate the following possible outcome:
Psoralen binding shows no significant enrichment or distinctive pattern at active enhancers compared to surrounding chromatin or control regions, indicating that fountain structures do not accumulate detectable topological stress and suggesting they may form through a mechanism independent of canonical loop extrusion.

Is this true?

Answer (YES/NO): NO